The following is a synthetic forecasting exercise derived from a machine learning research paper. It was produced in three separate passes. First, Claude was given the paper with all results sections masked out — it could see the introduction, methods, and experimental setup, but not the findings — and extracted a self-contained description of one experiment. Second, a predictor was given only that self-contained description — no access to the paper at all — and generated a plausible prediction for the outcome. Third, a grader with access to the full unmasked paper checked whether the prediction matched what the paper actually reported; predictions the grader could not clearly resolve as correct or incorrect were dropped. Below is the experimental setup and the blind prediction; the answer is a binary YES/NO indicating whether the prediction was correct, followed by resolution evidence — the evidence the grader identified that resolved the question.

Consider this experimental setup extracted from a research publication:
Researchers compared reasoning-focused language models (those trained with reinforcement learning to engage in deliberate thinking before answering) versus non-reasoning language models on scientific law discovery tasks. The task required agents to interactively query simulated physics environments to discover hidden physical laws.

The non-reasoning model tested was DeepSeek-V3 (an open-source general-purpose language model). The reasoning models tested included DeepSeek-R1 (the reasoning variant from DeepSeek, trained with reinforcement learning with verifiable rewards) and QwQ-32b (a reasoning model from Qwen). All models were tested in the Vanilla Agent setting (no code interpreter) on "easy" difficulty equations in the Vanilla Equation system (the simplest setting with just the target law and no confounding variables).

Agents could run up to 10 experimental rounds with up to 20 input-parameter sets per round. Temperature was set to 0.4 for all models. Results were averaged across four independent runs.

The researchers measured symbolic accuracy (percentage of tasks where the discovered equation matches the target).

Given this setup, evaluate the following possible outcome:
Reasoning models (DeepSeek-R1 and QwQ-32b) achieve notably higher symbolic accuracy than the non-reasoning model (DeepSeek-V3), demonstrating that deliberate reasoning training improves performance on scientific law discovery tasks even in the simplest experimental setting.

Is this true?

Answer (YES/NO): YES